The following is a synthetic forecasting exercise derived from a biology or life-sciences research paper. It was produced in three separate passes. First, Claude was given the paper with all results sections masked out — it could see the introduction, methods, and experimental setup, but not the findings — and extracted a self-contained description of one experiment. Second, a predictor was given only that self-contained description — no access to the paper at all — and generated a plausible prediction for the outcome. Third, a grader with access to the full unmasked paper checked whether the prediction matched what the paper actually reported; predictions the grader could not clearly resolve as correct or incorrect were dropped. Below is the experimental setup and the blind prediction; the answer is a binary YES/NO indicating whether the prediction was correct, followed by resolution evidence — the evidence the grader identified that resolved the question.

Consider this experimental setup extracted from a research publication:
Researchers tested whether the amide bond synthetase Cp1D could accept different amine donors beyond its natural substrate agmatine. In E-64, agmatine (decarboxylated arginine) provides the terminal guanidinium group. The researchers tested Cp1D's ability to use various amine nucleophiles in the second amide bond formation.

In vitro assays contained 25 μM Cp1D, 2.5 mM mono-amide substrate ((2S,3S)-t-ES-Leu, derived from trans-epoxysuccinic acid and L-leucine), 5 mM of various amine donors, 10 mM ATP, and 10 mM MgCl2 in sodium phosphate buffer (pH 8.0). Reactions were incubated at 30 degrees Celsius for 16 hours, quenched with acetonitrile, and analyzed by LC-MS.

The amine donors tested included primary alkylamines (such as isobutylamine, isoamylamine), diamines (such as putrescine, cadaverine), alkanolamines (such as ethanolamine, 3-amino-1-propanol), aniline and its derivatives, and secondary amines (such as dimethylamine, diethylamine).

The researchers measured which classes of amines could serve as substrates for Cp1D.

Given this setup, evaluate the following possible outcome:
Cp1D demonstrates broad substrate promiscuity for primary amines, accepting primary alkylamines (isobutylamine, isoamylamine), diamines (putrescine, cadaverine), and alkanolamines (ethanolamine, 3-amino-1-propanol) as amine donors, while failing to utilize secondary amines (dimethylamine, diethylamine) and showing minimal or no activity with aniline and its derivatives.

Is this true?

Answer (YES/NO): NO